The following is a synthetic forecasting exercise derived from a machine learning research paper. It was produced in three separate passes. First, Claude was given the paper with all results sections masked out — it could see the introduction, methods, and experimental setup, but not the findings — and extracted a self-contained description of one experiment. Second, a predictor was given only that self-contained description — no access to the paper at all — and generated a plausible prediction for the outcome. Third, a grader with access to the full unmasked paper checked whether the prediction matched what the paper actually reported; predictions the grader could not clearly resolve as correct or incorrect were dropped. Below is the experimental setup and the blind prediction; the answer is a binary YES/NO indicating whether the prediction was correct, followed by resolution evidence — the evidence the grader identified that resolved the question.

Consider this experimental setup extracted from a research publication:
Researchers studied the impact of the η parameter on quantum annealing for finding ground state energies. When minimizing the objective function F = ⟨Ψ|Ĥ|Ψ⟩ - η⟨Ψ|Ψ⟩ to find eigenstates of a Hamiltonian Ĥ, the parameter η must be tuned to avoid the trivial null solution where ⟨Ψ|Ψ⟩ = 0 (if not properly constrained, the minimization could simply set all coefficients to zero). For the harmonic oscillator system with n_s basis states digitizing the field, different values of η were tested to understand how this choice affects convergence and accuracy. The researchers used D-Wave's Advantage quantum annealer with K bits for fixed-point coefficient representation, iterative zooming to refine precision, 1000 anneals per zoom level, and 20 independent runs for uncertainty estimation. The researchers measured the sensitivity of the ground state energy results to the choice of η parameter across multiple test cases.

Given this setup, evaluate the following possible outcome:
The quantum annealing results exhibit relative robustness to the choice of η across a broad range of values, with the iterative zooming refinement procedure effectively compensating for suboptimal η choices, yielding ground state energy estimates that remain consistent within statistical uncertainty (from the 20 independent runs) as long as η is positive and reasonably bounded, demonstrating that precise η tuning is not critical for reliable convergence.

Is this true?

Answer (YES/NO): NO